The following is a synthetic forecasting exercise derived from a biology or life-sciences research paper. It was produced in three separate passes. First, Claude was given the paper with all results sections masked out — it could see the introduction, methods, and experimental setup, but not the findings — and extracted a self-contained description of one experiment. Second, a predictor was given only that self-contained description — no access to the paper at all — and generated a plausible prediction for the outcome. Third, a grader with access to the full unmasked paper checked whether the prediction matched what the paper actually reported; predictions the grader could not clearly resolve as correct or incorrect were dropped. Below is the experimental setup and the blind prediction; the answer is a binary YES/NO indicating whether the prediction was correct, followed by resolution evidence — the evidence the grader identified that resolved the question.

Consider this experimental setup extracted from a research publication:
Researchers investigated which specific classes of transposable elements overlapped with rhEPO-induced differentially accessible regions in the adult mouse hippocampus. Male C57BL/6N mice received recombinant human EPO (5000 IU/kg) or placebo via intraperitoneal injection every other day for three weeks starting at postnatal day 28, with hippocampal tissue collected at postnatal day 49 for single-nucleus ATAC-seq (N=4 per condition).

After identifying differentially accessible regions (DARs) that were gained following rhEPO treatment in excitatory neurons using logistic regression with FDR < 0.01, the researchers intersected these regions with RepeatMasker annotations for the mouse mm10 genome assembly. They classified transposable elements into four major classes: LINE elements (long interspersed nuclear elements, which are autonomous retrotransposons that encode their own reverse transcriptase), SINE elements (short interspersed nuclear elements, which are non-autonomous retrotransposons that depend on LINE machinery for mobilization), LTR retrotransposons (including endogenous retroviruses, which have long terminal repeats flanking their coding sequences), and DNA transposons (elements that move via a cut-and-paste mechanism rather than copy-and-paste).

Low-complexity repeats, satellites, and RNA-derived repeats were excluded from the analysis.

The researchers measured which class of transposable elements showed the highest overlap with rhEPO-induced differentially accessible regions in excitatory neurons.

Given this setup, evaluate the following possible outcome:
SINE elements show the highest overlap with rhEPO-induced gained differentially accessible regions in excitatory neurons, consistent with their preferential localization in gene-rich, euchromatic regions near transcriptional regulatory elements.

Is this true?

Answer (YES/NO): YES